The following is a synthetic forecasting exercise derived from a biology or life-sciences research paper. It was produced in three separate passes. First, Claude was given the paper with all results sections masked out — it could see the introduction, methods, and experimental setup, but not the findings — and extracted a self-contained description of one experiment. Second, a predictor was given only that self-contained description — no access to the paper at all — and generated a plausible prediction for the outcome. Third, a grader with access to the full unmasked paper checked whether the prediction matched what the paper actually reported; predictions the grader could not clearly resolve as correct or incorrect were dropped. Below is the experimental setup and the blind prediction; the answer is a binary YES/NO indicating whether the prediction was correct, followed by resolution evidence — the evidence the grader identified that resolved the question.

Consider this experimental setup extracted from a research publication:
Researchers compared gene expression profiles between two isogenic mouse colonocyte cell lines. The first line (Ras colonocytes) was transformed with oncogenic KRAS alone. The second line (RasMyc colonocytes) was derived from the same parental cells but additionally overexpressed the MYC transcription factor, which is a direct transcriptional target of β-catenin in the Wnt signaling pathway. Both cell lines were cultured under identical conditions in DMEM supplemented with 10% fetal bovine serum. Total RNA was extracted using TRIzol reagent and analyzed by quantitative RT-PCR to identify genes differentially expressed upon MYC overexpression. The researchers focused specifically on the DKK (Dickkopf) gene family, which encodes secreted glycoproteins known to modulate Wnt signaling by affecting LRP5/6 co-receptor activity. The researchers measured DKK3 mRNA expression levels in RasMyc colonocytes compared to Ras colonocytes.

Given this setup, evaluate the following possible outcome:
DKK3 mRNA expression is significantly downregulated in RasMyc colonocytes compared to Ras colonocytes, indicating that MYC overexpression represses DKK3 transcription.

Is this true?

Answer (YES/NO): YES